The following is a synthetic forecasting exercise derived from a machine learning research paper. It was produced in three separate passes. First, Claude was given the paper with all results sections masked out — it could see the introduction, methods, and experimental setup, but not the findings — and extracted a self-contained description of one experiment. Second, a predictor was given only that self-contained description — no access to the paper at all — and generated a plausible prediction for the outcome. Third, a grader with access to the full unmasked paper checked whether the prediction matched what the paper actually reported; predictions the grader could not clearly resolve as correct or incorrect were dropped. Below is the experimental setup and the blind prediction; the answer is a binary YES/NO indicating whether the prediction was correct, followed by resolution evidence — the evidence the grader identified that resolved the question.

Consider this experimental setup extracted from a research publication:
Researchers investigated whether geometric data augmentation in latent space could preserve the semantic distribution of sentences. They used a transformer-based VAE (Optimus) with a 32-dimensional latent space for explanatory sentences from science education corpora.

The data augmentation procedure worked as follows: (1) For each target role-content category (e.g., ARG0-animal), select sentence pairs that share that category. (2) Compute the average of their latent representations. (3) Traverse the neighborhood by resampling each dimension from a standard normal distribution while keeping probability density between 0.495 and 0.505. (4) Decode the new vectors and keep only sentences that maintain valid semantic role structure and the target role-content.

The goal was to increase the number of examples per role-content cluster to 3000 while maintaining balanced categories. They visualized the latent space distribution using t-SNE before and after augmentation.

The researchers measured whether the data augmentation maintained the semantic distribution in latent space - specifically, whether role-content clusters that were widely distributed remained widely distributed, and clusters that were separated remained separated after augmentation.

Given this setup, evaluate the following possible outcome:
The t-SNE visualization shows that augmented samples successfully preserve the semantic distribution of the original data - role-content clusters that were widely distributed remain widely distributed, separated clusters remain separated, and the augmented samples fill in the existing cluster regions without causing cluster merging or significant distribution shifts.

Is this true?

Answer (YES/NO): YES